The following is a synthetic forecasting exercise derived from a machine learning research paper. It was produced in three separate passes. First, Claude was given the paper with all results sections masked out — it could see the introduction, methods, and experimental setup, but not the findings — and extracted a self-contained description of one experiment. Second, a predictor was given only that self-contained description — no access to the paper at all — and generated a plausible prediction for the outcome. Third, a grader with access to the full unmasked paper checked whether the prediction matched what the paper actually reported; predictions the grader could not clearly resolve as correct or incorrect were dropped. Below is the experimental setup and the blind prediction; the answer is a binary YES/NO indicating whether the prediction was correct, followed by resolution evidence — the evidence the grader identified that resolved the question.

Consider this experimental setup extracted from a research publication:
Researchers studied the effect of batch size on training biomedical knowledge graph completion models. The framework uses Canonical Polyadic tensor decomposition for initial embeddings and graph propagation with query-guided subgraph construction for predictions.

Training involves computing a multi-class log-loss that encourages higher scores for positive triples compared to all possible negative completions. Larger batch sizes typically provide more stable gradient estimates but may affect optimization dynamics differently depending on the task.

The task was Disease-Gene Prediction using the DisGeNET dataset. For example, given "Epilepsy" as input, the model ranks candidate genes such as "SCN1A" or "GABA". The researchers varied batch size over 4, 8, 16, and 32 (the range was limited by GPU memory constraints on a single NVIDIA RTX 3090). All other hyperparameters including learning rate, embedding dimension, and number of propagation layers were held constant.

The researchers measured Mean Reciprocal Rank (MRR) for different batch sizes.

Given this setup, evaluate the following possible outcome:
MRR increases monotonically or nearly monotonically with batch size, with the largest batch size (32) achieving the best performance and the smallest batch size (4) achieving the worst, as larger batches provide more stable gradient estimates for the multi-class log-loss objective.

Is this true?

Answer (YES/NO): NO